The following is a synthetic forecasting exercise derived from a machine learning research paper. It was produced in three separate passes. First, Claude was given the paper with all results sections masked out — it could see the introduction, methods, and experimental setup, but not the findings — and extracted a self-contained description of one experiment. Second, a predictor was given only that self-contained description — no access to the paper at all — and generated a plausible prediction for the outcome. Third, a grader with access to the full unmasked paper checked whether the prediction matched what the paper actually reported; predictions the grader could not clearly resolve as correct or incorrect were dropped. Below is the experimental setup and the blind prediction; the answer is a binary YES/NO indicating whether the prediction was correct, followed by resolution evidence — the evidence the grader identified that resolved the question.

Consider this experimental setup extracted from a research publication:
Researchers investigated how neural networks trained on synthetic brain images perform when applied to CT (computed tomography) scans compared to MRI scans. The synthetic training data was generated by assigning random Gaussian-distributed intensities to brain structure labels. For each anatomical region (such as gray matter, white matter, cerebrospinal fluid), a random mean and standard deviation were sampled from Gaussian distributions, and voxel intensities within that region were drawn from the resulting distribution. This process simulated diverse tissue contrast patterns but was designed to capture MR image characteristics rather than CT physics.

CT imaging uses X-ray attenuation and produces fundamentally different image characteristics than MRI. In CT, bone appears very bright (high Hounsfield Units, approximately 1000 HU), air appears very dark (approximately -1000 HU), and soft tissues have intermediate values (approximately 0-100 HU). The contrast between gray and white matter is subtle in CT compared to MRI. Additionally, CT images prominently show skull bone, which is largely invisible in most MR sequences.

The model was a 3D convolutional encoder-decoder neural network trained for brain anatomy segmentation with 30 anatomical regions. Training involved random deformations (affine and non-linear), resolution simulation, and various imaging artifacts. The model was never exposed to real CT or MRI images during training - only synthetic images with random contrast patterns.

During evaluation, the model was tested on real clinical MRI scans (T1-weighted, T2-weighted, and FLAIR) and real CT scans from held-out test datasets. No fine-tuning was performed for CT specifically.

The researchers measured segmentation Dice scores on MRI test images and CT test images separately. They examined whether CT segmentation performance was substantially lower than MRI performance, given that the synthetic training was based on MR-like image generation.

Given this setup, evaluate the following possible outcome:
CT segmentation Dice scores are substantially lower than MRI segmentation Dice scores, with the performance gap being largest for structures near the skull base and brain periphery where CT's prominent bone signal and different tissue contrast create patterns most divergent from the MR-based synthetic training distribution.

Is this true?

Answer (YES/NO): NO